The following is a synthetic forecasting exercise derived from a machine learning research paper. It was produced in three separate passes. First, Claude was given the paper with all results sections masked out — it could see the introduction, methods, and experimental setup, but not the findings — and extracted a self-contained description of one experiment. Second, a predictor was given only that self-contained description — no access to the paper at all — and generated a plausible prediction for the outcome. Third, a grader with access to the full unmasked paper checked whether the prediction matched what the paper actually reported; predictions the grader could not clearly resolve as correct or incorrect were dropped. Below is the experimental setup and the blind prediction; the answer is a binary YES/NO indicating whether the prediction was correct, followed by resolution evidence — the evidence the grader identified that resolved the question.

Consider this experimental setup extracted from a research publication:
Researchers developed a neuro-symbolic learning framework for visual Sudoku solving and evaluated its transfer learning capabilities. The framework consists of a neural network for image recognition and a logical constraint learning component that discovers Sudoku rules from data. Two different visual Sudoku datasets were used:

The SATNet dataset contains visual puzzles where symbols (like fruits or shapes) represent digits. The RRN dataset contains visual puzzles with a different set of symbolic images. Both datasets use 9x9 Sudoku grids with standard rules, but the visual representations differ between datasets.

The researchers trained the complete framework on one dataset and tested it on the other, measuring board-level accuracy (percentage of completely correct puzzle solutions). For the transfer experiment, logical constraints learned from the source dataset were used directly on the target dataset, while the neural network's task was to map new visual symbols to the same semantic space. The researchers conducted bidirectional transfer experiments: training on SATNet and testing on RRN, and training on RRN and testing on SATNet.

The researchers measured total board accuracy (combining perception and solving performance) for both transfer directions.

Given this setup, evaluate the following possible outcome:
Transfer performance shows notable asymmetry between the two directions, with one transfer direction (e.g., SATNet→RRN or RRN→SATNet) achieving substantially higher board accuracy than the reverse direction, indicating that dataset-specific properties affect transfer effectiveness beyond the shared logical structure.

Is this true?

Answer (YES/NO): NO